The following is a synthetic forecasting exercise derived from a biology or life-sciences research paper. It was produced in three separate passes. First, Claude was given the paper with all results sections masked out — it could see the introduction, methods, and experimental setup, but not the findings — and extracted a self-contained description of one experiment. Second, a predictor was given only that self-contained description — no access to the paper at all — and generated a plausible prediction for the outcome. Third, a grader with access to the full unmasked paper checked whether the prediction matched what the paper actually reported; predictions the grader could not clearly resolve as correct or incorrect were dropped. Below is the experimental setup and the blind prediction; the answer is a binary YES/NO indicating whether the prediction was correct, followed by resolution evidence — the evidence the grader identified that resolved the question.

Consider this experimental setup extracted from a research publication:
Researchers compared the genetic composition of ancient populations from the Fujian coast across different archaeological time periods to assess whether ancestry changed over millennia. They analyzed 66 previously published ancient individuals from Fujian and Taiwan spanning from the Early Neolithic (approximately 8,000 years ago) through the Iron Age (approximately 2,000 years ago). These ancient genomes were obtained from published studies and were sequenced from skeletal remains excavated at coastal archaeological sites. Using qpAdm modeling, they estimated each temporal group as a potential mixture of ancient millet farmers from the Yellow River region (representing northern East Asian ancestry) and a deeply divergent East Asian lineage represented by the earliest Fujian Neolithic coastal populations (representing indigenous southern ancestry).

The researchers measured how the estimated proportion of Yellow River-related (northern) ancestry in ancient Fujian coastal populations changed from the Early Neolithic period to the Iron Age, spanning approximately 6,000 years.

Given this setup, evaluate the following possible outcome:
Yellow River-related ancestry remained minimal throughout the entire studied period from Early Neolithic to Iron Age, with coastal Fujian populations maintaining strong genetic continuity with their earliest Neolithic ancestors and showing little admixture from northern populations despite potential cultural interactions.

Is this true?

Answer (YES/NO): NO